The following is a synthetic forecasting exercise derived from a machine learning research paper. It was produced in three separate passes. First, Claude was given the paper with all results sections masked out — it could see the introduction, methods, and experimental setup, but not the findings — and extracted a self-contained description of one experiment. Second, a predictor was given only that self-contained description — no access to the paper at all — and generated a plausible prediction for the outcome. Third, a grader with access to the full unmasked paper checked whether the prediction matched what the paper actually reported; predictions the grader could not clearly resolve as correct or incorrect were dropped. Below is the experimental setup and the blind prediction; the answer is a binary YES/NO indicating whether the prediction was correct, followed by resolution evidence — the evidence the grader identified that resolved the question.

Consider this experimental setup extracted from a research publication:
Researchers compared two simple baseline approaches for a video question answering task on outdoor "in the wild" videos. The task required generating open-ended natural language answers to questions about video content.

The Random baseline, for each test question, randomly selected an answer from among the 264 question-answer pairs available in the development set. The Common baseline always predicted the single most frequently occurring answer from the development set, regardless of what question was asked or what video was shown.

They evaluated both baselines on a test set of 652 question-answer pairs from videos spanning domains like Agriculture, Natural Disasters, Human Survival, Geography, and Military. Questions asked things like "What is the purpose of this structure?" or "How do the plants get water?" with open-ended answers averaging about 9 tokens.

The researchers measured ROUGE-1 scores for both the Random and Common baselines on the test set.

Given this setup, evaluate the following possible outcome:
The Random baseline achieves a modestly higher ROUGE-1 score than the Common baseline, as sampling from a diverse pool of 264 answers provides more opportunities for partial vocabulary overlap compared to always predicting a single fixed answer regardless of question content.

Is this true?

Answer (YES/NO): NO